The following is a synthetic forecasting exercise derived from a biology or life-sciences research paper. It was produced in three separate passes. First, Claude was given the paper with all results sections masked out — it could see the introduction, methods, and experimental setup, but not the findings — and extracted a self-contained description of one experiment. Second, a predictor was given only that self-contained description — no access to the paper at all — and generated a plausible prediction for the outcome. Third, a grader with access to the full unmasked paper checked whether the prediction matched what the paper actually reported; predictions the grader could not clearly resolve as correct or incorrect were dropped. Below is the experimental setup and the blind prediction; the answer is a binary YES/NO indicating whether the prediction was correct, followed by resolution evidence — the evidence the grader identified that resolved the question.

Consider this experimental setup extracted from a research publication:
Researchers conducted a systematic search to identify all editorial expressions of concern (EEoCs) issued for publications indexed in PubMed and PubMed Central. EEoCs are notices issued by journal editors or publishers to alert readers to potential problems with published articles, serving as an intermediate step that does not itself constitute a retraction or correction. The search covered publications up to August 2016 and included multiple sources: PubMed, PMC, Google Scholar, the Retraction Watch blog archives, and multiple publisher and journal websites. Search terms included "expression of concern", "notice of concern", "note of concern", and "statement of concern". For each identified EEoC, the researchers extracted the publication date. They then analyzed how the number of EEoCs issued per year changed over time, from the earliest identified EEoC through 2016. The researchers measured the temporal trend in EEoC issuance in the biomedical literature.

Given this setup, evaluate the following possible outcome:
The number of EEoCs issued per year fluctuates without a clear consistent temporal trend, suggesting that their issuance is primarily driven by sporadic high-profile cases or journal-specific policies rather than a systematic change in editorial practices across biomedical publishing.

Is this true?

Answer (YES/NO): NO